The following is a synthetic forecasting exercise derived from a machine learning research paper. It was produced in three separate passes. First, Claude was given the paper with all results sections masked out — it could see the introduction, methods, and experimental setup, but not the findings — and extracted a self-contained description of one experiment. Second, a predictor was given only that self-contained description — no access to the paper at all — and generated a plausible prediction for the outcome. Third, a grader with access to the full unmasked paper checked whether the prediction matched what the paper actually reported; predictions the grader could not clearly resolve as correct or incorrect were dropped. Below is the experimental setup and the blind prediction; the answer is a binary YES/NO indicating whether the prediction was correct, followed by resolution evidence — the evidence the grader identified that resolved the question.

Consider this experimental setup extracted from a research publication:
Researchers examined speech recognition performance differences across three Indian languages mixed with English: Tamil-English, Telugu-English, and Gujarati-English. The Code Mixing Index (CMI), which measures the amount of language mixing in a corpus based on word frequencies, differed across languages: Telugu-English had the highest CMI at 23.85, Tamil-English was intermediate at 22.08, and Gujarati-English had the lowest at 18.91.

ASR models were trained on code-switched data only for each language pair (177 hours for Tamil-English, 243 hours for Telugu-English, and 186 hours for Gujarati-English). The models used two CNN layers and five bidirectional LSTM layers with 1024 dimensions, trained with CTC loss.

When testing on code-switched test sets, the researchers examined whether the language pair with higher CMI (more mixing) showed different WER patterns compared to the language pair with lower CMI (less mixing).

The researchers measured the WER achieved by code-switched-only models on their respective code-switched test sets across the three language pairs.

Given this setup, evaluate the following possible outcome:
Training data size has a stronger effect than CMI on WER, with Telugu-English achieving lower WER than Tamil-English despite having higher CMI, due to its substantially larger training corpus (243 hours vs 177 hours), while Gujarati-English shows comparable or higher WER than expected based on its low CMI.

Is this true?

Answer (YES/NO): YES